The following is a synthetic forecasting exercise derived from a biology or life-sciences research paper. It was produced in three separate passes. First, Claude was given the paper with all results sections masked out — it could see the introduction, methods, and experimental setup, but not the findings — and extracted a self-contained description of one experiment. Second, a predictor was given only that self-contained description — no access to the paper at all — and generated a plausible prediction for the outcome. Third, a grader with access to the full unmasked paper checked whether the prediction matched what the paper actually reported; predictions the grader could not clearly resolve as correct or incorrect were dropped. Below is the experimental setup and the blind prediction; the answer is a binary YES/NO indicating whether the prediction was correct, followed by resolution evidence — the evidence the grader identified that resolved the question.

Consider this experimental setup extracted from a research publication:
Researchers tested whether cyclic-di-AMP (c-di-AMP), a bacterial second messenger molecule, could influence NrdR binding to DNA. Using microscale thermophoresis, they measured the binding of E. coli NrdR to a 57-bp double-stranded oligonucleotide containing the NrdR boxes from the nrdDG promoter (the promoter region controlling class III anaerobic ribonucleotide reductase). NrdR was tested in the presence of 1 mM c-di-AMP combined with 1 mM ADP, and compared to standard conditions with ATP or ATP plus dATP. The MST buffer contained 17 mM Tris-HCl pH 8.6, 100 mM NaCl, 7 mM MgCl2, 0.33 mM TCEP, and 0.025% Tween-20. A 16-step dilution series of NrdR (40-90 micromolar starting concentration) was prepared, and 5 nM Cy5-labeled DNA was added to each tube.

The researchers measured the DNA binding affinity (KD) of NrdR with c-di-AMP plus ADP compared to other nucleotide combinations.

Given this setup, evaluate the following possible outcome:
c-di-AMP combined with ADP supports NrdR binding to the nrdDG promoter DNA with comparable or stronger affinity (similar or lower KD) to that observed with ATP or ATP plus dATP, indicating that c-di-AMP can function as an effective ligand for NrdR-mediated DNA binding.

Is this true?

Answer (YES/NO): NO